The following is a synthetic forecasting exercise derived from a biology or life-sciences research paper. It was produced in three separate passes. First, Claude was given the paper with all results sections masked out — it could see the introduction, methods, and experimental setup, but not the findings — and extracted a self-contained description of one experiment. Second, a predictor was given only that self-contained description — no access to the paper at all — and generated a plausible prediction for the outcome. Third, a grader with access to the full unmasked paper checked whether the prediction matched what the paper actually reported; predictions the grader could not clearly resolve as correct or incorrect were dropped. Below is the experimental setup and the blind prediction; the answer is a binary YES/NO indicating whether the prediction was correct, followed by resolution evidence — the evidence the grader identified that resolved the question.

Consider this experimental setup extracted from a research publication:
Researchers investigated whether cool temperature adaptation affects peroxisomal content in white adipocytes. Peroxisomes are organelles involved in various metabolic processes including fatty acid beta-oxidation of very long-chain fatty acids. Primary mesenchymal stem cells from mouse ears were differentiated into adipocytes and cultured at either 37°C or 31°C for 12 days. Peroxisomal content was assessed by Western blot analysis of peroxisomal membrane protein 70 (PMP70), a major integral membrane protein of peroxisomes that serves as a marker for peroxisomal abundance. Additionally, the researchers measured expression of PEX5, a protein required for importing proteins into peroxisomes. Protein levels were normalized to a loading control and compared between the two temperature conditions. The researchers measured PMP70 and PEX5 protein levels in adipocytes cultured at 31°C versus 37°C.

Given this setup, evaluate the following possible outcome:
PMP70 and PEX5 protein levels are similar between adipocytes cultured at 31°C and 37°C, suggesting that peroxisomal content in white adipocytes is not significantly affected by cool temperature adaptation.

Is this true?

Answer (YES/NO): NO